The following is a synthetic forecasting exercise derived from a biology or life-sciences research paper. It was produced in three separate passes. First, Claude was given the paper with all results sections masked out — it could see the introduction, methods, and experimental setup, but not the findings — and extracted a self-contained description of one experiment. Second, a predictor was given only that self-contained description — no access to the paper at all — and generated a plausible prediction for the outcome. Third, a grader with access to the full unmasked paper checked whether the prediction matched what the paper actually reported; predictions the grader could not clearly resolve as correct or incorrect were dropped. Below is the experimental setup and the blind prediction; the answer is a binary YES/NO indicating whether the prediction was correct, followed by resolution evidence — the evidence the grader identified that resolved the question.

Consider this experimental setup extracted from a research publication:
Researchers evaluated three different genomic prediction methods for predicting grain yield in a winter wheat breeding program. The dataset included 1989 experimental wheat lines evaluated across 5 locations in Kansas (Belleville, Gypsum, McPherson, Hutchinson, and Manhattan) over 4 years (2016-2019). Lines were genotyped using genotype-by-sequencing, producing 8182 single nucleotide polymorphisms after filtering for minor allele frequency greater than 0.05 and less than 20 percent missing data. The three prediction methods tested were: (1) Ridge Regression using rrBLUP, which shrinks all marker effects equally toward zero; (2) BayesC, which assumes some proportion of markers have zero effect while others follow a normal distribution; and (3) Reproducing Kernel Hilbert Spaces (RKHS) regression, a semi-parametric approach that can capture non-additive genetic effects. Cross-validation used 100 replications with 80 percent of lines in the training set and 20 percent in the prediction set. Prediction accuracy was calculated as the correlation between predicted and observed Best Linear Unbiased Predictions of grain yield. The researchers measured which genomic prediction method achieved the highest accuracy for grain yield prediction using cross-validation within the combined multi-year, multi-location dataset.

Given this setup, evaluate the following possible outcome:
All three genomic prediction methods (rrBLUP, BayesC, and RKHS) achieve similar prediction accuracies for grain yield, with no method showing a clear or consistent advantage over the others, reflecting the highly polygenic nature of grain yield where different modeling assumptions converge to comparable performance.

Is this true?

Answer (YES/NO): YES